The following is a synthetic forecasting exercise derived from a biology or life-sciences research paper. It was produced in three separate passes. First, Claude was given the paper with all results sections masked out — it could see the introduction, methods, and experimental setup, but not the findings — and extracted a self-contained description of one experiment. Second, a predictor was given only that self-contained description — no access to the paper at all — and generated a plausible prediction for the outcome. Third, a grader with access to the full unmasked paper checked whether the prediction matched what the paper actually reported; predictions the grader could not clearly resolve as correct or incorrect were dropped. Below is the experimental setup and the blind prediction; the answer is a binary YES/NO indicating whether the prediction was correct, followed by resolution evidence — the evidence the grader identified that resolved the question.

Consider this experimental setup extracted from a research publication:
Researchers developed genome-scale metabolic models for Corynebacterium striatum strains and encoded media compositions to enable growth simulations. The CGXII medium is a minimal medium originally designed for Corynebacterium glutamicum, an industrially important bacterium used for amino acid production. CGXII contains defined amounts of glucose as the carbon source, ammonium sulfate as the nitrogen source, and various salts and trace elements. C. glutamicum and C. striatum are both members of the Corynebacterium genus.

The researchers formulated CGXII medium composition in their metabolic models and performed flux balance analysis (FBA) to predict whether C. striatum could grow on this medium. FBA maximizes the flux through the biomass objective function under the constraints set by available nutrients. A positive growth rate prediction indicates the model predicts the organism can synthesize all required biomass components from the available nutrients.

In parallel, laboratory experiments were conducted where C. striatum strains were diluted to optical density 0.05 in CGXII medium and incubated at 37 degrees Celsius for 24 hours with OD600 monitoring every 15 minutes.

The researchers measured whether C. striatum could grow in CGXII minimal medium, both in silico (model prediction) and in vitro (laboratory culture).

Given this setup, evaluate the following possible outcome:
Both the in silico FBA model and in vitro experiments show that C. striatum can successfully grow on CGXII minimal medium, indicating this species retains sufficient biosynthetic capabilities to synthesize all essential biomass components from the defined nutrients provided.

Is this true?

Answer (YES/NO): NO